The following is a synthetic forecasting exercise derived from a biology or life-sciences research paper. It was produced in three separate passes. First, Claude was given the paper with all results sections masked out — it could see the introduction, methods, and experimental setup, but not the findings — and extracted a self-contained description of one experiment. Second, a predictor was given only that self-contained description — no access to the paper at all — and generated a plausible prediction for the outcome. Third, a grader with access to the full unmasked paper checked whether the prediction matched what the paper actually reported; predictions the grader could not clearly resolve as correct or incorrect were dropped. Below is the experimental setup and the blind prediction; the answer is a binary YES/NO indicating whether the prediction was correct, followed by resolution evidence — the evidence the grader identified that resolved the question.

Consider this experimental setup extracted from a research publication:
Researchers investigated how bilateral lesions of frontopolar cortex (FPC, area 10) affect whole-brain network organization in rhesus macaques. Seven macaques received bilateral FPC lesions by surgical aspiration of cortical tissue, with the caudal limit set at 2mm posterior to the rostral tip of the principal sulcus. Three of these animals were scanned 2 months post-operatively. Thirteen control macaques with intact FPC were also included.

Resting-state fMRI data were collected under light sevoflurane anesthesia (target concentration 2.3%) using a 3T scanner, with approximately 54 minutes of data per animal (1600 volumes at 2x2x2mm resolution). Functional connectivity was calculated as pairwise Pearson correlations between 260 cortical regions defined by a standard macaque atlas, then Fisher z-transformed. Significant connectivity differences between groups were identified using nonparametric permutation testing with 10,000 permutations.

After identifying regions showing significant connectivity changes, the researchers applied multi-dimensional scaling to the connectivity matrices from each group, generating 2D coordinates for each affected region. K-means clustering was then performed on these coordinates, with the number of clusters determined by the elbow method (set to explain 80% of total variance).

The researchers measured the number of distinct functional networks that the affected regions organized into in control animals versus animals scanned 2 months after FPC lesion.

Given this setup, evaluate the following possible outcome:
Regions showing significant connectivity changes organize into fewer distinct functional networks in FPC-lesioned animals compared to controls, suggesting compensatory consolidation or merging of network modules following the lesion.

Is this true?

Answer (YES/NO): YES